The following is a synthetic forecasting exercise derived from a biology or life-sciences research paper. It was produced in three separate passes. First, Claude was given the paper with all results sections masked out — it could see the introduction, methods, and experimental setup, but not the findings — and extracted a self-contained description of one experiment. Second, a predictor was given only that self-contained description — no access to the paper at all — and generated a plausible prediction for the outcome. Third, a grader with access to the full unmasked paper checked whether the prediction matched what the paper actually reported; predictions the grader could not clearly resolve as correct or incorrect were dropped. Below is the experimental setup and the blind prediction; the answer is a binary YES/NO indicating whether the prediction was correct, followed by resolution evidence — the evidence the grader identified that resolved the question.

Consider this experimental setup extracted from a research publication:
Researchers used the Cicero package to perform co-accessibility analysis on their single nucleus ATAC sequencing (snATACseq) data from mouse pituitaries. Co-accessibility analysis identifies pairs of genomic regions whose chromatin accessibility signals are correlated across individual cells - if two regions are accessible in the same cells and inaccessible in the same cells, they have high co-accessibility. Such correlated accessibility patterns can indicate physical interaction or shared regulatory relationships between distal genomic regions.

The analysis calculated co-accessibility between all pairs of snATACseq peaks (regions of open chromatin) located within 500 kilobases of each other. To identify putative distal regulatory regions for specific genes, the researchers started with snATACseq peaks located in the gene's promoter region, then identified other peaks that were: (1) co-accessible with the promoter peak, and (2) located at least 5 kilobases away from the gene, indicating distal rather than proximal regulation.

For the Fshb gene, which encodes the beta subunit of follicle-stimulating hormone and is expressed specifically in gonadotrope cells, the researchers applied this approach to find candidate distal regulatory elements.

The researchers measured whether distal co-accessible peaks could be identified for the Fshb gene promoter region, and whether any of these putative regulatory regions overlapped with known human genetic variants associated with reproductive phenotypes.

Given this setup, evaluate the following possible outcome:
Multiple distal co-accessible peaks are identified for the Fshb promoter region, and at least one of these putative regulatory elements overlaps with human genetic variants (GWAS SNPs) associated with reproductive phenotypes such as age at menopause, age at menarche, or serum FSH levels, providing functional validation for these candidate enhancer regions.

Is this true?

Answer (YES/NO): YES